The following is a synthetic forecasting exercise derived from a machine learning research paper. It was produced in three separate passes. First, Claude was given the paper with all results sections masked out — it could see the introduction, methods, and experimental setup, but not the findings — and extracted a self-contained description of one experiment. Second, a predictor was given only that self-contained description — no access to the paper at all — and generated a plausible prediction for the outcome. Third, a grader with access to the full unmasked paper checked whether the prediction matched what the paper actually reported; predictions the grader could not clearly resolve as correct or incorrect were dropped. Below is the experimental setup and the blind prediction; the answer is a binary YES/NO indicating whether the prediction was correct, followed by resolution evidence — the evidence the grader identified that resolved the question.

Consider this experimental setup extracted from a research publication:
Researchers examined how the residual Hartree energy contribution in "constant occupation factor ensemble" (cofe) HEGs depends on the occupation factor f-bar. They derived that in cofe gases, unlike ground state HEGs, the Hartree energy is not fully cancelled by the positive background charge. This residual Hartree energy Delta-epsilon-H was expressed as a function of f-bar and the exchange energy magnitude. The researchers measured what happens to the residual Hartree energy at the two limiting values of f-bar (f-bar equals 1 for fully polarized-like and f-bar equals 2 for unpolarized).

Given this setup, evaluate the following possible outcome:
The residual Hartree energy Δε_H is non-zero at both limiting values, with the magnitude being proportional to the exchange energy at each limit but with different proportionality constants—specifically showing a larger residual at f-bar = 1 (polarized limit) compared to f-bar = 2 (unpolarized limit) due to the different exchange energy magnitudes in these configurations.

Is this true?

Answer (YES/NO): NO